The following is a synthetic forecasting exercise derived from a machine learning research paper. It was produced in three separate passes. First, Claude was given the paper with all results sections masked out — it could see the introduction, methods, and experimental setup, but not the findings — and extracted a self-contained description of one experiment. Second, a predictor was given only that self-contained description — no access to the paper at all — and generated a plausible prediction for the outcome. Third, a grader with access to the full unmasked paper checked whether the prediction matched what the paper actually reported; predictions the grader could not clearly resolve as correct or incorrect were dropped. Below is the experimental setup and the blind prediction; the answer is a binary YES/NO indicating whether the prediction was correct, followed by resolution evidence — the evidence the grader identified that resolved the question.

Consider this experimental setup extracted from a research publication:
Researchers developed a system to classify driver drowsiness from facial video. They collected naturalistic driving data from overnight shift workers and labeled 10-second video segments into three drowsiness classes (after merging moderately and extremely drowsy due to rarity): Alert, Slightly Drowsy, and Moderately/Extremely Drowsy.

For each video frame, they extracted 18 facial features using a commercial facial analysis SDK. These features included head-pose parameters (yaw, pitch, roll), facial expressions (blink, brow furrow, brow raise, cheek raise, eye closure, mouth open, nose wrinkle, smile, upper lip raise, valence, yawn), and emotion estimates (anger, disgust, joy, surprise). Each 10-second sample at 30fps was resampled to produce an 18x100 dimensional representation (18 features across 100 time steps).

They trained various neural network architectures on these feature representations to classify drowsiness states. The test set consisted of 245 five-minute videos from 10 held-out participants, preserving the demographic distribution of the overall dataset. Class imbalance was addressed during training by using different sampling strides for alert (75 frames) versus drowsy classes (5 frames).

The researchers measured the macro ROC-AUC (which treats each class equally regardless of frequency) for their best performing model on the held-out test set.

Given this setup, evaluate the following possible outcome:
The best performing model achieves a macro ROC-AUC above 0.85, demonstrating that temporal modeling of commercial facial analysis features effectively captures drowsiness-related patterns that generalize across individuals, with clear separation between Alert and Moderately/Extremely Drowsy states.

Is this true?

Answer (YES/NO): NO